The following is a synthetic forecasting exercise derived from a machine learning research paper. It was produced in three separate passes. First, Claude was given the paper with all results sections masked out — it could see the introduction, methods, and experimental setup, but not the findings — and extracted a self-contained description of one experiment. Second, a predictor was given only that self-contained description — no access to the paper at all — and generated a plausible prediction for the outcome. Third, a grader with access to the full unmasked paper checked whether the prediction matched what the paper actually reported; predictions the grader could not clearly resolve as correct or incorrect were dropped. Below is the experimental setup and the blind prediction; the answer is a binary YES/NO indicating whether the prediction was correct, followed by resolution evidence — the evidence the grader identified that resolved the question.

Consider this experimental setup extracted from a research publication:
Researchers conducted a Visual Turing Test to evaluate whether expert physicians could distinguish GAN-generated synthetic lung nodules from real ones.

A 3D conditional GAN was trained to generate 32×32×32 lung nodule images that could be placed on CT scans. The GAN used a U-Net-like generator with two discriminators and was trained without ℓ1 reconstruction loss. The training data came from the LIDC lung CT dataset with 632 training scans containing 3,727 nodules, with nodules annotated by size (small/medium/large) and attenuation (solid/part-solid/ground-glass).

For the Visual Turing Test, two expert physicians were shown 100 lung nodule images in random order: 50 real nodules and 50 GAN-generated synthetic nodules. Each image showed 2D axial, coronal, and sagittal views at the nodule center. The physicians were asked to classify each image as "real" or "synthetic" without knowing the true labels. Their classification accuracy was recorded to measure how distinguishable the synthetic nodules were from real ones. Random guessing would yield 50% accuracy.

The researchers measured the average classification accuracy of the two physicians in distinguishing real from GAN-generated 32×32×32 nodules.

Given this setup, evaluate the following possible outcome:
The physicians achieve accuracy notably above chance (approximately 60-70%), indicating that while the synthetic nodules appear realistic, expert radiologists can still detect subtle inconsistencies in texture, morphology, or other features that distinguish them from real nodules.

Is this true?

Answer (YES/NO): NO